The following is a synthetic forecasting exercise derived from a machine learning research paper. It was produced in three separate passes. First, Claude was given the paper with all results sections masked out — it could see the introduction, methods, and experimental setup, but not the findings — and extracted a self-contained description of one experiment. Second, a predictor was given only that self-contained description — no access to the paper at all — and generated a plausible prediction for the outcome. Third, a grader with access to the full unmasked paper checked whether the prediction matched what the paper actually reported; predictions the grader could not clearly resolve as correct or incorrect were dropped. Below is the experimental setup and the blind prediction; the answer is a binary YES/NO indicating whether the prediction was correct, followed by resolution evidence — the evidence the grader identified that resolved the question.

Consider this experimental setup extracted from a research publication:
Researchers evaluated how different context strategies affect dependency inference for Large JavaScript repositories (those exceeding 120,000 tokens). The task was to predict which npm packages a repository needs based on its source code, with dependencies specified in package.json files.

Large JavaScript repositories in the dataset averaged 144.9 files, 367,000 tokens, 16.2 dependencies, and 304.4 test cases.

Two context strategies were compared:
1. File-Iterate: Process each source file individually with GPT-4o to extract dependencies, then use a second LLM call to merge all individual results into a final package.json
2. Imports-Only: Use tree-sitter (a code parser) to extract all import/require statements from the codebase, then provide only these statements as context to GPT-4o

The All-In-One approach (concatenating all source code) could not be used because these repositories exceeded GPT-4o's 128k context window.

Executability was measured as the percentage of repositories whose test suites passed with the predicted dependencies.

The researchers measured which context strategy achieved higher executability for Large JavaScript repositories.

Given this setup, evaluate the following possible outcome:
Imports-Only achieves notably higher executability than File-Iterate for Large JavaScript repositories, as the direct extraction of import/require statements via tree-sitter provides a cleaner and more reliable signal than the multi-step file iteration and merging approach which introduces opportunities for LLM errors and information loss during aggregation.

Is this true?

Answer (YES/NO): NO